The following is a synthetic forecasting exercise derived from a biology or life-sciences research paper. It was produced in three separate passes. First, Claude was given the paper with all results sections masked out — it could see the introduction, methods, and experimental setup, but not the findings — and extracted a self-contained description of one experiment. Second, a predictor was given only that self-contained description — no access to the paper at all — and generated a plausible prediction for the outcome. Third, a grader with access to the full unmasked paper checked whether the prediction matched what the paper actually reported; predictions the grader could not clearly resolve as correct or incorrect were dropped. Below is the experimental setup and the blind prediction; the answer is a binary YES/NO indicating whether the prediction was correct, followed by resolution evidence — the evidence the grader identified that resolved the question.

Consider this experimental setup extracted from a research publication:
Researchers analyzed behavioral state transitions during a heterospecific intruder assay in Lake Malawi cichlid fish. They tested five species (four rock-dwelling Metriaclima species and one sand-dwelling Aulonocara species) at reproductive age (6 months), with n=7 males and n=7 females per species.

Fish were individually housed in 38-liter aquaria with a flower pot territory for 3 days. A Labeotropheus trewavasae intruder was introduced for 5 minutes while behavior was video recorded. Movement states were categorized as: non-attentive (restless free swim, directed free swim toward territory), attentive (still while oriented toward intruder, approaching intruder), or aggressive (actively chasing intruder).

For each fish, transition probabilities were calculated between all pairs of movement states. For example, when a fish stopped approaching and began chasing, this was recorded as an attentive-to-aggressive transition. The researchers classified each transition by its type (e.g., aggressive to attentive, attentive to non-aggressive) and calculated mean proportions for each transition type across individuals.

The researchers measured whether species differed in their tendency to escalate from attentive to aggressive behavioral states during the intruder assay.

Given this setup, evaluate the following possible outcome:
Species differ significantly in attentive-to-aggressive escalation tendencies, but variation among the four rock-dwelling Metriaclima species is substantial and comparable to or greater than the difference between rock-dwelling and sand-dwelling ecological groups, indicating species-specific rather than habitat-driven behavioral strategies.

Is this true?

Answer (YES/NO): YES